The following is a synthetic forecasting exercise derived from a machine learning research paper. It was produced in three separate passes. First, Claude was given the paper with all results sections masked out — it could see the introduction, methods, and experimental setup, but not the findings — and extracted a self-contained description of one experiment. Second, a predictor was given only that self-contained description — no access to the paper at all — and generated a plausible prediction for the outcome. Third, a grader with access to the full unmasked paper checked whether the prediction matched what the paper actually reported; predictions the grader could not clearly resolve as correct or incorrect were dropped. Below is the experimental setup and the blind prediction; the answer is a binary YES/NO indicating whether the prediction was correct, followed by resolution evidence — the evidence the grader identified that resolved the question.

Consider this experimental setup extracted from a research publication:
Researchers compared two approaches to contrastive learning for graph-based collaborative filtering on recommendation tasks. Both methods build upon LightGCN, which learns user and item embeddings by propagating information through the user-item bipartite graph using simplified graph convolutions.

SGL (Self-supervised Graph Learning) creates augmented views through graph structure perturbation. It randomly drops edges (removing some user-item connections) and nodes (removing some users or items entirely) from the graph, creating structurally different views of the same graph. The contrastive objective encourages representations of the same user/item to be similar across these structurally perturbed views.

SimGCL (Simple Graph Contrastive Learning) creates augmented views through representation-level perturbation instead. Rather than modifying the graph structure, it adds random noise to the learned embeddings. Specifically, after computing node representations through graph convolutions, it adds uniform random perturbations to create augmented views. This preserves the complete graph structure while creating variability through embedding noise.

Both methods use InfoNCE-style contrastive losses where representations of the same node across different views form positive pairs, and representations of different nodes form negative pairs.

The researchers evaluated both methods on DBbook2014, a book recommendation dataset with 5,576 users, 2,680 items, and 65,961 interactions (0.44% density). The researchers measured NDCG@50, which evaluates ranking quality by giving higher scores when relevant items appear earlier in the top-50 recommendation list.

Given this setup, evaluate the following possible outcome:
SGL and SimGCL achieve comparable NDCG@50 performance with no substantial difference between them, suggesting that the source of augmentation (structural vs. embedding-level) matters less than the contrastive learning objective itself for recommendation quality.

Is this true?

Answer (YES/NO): NO